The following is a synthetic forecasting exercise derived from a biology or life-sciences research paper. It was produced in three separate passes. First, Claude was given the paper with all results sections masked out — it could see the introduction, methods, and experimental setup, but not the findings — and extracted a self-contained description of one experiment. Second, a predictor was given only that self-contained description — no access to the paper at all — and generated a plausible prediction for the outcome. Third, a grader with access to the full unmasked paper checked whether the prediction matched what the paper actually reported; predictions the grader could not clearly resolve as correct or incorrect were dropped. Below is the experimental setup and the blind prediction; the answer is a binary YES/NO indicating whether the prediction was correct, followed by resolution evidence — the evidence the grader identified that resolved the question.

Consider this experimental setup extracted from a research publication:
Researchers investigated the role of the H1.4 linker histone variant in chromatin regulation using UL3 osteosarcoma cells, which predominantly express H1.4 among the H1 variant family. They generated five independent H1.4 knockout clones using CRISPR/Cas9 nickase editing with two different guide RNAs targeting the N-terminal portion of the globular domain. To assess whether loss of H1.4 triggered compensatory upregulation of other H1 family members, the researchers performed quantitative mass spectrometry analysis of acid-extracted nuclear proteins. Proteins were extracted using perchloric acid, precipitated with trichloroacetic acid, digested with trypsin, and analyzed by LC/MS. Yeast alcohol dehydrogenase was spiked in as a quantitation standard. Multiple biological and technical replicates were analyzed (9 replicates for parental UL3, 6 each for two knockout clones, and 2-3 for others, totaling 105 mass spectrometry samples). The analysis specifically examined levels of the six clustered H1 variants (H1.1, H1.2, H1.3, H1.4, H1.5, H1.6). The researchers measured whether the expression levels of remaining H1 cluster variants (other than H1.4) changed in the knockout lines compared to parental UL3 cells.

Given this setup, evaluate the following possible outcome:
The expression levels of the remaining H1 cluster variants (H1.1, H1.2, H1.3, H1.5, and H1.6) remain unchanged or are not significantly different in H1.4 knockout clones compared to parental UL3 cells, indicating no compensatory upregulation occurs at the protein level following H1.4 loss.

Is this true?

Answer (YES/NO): NO